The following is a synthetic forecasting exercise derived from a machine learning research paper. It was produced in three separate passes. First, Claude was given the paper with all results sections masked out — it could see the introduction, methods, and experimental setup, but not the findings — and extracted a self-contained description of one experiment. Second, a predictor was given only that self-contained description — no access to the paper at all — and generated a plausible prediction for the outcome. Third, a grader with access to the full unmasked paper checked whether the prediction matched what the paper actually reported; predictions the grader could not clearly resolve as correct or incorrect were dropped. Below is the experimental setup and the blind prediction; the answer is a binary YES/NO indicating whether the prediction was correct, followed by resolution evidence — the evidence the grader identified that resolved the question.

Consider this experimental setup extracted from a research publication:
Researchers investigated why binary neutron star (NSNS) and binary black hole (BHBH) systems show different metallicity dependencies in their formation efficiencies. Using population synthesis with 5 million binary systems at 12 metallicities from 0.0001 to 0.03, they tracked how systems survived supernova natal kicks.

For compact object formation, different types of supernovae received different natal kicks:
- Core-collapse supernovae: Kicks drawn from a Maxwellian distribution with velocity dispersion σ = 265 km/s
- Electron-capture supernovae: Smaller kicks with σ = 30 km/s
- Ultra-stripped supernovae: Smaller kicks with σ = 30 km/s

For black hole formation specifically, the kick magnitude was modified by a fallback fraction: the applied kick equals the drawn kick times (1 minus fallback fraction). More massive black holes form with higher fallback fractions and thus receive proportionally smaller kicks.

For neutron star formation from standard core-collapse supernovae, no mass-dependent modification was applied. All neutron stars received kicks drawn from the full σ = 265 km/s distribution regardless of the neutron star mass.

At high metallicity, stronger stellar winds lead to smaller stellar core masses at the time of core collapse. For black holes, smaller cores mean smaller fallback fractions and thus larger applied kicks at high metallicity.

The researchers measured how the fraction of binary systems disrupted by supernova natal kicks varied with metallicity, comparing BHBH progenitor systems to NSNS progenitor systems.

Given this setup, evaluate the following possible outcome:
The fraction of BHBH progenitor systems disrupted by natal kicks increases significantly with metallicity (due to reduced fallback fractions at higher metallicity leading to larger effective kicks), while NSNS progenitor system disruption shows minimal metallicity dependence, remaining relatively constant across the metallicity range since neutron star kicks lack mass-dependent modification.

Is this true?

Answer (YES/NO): YES